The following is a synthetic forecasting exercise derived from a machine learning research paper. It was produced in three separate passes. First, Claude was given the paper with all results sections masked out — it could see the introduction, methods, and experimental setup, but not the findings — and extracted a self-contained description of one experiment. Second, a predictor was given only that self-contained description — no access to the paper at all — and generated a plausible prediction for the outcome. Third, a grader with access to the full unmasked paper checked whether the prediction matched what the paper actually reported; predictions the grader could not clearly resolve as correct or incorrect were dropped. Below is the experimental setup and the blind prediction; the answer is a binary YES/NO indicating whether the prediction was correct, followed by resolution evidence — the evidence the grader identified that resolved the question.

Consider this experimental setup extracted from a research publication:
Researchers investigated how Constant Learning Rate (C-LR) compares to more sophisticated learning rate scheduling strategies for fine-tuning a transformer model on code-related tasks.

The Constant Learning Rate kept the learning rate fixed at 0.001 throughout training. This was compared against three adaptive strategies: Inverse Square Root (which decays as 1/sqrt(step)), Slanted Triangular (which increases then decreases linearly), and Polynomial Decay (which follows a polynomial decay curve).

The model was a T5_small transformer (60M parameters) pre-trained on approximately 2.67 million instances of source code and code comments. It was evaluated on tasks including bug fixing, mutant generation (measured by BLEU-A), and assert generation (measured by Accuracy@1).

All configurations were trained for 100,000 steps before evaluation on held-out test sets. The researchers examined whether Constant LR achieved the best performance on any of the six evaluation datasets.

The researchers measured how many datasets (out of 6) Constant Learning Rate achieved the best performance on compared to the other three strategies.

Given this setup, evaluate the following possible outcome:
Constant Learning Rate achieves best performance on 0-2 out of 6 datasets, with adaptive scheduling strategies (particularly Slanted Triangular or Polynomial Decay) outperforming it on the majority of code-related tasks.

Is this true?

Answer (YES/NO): NO